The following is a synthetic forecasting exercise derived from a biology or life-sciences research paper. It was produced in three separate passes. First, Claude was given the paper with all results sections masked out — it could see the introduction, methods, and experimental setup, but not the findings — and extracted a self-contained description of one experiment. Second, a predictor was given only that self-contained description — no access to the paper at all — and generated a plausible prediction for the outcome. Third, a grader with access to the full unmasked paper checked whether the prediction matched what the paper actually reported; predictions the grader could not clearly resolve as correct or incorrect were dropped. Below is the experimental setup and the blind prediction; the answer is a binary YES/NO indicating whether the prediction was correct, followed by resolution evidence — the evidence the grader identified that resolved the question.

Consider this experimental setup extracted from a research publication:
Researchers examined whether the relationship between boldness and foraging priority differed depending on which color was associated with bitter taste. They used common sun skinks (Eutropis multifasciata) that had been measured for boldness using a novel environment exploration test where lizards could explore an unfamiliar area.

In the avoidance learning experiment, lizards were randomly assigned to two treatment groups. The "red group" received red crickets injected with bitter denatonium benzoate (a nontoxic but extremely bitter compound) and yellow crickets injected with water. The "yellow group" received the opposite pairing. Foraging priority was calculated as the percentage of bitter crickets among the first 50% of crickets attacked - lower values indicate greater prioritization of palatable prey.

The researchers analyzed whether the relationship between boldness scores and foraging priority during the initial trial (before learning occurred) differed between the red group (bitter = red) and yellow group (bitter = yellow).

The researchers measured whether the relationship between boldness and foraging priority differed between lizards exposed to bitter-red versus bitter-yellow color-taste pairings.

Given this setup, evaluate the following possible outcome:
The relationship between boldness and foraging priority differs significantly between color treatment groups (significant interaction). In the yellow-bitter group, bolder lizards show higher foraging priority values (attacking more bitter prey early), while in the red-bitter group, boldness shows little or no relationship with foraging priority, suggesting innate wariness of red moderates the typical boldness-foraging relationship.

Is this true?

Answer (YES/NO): NO